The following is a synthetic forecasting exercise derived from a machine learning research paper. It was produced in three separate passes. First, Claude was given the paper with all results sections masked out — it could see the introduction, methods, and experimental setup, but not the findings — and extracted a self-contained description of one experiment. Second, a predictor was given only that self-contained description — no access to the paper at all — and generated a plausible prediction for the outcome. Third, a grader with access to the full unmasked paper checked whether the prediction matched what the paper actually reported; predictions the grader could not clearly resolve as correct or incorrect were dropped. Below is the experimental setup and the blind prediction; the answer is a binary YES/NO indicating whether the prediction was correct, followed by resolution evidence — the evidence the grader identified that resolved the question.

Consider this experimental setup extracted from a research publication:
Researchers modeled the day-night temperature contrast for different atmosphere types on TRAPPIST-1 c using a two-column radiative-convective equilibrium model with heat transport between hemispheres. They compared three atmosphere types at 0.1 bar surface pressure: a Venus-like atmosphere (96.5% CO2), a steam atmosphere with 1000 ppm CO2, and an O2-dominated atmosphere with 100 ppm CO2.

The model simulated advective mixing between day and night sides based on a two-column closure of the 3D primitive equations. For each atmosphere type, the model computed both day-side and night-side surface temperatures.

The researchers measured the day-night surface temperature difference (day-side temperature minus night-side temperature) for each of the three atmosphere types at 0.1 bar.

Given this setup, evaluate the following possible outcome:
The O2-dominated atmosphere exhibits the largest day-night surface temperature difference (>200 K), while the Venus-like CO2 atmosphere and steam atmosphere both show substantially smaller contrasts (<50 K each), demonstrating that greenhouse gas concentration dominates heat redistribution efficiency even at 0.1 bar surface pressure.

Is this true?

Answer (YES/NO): NO